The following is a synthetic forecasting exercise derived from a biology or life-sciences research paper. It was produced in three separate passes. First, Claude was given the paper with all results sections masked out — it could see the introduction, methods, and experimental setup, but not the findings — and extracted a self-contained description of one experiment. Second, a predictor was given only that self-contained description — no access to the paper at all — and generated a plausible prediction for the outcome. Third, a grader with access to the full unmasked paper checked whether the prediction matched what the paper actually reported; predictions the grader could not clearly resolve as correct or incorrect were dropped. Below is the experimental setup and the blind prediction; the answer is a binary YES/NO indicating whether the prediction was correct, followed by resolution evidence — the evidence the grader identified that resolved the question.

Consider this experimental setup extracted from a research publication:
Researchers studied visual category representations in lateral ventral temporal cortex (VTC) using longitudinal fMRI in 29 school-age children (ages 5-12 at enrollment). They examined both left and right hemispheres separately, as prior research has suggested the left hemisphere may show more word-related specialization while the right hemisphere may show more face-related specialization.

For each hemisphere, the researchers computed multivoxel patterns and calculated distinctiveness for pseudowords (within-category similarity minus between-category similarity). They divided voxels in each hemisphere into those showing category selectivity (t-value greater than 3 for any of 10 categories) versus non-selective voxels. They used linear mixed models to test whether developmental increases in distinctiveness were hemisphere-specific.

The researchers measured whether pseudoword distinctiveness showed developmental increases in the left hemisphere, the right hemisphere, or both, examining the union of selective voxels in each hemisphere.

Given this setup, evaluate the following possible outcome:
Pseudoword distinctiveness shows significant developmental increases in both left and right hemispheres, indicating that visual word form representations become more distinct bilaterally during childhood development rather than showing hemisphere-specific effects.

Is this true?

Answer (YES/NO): NO